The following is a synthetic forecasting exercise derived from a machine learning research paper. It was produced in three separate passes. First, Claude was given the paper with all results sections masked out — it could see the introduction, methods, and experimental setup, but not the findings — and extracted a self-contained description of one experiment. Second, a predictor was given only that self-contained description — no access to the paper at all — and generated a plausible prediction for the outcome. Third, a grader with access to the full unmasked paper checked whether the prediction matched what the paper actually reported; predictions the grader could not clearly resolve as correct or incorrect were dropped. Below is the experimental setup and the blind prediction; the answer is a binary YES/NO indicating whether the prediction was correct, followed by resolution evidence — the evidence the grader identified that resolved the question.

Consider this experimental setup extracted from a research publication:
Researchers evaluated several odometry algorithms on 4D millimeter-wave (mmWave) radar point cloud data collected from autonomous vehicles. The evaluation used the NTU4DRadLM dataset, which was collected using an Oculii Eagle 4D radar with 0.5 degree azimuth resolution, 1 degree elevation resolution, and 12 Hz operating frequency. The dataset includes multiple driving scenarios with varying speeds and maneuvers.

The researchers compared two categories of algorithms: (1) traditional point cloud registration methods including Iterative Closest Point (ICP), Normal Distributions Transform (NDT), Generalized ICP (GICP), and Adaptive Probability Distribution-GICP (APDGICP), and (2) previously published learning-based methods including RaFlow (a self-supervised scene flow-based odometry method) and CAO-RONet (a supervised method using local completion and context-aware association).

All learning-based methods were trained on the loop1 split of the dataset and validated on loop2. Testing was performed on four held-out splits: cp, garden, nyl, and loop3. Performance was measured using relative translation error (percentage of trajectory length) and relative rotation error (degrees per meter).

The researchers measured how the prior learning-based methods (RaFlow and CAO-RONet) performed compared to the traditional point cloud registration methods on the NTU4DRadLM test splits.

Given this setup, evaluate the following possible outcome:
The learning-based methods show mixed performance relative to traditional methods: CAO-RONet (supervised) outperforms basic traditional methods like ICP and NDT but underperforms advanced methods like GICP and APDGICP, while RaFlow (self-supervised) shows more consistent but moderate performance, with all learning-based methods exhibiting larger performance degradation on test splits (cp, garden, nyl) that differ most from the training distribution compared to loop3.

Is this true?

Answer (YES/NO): NO